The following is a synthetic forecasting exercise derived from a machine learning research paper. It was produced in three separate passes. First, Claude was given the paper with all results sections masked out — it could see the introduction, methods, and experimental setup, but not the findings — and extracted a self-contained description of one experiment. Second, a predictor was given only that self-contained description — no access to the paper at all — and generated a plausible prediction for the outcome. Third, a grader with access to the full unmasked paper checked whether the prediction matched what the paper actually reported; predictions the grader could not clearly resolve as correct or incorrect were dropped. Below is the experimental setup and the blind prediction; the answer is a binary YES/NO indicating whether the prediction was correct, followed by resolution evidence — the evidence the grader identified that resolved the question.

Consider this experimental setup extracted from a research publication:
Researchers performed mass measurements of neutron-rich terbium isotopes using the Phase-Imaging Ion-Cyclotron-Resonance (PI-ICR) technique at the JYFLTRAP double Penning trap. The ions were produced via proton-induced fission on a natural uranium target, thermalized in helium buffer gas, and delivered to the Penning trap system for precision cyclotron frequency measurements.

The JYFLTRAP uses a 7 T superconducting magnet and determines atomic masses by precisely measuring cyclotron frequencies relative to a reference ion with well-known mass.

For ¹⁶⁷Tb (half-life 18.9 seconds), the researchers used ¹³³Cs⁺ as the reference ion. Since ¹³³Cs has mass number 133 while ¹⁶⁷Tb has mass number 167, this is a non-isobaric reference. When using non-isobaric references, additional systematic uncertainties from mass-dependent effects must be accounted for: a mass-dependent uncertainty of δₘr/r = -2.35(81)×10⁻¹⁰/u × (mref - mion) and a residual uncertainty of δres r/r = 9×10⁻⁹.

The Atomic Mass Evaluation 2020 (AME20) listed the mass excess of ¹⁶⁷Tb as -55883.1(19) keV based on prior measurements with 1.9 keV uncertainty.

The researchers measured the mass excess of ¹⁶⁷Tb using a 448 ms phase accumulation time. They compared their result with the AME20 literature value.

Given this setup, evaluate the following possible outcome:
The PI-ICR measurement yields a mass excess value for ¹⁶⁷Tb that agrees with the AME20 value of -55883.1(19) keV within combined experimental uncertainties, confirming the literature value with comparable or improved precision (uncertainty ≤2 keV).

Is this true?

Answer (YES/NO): NO